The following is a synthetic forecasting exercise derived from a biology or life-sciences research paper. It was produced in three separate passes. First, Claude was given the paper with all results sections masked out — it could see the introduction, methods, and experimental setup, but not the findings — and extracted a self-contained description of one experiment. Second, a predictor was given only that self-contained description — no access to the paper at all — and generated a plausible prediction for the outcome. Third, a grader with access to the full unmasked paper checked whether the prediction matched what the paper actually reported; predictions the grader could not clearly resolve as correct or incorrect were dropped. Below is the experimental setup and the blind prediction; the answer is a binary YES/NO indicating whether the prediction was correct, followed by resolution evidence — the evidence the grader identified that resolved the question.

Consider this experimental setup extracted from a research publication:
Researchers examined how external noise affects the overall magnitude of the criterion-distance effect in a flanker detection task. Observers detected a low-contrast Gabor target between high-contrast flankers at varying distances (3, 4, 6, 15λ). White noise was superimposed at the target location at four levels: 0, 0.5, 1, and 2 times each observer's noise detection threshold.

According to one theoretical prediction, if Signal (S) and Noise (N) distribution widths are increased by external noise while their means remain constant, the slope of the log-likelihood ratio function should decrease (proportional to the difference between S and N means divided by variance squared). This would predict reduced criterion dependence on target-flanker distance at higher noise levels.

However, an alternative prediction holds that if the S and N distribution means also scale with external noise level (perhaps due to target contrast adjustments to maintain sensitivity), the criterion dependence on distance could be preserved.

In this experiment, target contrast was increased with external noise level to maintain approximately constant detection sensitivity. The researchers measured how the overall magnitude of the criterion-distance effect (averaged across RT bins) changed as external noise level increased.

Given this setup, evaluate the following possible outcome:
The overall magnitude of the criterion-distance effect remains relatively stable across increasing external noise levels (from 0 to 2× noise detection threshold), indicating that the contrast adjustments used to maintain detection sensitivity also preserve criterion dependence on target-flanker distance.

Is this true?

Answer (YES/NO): NO